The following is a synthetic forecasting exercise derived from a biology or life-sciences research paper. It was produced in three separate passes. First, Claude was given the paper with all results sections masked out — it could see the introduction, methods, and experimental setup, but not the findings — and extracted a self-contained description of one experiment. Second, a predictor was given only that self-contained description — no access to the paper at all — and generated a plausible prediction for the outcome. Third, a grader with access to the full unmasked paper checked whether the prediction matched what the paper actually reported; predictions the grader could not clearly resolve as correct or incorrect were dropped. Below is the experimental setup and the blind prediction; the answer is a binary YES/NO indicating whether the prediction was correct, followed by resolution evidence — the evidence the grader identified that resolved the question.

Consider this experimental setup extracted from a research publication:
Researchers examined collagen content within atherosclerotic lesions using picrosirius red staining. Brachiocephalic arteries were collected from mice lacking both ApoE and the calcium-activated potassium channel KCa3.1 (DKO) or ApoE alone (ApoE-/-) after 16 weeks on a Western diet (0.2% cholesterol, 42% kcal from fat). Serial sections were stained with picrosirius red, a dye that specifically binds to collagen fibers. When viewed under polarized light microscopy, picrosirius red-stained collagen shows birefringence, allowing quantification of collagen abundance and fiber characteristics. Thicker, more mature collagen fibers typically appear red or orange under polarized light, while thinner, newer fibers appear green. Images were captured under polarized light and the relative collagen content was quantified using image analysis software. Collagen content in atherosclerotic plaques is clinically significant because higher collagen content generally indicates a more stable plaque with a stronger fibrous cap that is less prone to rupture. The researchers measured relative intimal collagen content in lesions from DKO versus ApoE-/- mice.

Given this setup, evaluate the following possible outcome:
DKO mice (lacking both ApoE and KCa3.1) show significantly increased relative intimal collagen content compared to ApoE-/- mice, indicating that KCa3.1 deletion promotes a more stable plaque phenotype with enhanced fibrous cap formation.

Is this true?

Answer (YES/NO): NO